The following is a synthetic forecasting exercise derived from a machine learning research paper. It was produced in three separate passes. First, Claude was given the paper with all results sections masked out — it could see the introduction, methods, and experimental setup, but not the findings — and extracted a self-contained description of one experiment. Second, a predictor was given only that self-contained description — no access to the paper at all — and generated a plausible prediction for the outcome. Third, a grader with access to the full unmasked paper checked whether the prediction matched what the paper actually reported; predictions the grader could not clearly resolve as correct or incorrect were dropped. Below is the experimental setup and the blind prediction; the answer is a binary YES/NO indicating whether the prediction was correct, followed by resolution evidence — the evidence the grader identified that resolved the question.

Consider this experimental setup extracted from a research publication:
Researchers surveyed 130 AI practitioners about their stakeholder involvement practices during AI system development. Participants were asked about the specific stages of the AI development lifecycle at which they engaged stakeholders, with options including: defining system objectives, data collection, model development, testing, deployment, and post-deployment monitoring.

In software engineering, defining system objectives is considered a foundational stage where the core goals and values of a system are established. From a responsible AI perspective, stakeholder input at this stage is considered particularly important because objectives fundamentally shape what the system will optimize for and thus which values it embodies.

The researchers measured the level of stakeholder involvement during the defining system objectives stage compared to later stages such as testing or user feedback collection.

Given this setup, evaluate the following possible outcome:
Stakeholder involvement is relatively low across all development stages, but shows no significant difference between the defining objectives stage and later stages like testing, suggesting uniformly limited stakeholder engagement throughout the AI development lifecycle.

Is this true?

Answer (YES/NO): NO